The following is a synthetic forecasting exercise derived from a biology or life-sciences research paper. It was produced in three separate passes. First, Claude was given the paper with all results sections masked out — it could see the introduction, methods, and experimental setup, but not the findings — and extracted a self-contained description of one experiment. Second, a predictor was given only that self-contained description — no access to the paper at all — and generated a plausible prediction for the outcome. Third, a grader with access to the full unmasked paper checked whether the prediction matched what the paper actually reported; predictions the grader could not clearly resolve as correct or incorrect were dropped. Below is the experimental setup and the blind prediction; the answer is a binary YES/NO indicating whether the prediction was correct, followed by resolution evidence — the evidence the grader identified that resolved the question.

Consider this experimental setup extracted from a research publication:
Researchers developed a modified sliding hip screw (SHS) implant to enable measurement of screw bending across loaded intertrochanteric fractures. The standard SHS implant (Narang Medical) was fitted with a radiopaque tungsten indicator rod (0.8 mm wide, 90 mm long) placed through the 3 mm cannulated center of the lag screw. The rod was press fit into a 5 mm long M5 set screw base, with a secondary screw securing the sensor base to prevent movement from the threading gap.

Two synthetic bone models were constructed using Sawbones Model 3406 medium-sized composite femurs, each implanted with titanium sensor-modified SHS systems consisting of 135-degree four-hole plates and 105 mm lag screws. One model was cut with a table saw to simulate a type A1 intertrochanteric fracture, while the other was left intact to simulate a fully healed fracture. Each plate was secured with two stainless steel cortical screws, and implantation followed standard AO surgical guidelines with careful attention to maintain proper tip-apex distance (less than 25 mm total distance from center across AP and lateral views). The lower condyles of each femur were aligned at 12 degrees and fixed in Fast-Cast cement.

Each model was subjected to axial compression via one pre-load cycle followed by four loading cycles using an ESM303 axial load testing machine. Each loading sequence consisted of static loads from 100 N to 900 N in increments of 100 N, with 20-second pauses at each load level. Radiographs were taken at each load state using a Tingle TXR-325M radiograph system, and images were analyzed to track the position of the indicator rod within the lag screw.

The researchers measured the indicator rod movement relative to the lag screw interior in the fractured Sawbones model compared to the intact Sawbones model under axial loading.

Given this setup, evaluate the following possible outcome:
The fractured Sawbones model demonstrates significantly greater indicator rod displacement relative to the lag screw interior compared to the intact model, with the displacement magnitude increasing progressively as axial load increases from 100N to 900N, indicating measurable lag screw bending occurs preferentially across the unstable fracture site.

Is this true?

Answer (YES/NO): YES